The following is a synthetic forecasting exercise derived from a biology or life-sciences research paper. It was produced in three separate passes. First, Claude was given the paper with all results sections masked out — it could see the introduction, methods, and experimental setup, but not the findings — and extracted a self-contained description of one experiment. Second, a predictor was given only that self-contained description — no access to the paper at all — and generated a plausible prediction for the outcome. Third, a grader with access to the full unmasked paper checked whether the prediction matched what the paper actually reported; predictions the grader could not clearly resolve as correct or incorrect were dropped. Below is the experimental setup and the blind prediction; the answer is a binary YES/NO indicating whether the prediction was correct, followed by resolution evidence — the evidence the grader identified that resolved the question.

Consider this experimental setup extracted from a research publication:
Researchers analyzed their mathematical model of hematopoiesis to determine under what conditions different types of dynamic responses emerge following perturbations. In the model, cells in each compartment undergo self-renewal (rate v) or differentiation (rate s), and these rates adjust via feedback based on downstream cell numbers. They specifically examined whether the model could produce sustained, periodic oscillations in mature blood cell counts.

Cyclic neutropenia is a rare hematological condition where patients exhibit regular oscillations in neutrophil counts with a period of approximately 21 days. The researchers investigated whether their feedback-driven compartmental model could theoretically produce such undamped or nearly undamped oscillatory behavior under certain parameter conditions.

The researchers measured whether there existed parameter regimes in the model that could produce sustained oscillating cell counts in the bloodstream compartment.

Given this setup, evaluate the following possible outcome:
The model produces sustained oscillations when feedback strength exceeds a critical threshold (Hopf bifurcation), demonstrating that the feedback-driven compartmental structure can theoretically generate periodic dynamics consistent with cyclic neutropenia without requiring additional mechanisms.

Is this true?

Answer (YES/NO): NO